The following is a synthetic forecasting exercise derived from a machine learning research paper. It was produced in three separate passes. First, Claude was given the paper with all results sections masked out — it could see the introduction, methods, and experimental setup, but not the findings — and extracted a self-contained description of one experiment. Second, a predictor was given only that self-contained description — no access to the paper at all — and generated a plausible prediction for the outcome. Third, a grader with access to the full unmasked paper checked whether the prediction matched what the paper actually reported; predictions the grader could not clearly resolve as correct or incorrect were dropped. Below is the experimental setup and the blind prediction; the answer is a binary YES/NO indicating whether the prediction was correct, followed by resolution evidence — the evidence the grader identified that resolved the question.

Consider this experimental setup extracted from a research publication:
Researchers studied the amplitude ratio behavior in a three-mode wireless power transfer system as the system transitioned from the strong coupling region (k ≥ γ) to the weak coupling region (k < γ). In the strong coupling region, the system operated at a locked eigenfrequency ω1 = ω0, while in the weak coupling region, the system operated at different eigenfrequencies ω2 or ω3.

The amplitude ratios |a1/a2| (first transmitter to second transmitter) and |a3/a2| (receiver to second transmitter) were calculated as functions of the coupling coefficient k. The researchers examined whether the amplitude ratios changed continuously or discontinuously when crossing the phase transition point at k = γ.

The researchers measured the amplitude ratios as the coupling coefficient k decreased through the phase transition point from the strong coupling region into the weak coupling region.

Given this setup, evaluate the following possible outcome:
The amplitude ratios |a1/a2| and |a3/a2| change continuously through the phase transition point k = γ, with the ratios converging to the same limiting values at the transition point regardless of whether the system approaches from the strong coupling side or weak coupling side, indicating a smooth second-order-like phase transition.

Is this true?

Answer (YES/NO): NO